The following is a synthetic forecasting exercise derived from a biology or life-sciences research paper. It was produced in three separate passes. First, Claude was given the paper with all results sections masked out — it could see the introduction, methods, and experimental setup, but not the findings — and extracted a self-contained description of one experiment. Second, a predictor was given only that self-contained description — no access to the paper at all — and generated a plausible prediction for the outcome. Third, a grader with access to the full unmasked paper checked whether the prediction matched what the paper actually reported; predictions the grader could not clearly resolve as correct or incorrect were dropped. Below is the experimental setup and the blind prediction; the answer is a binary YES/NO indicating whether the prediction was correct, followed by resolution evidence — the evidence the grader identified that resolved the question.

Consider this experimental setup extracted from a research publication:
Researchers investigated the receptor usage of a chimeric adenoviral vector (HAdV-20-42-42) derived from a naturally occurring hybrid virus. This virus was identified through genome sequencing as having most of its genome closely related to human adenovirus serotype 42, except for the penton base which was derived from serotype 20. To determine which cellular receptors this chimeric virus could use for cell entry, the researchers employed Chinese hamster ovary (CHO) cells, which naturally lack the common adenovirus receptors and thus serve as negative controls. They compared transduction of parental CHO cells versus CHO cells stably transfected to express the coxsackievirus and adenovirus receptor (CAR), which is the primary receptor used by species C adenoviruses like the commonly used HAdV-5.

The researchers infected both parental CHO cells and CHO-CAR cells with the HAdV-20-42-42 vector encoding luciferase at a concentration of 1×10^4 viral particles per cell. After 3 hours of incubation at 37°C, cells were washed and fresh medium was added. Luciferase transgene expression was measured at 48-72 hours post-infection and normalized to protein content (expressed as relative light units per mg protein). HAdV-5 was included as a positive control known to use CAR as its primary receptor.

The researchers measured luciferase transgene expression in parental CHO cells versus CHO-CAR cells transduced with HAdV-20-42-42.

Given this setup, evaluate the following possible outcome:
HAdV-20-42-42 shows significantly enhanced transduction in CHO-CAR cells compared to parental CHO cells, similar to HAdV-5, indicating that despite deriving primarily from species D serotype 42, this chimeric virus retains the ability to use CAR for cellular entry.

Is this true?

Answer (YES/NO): YES